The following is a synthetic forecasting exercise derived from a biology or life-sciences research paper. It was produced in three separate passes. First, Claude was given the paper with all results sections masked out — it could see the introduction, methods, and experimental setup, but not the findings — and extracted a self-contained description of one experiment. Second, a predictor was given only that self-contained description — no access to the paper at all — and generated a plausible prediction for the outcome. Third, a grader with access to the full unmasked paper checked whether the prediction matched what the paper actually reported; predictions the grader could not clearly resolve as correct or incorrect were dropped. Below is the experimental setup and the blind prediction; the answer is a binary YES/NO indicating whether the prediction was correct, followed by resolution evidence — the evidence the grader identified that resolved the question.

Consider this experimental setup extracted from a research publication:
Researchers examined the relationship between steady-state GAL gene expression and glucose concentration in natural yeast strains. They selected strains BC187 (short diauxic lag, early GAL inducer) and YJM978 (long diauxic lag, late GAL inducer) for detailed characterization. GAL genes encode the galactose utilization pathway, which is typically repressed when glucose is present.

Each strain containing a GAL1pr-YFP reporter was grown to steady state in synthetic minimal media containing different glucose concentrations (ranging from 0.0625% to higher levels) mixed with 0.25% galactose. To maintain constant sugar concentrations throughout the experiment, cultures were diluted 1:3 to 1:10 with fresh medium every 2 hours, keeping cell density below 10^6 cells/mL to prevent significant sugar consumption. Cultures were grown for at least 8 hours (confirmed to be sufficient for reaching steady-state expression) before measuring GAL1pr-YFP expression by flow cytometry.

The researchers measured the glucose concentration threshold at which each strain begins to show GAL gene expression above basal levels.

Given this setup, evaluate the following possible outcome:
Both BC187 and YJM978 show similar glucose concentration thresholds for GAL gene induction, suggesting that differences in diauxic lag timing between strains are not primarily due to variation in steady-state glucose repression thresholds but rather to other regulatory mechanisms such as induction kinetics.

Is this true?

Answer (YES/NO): NO